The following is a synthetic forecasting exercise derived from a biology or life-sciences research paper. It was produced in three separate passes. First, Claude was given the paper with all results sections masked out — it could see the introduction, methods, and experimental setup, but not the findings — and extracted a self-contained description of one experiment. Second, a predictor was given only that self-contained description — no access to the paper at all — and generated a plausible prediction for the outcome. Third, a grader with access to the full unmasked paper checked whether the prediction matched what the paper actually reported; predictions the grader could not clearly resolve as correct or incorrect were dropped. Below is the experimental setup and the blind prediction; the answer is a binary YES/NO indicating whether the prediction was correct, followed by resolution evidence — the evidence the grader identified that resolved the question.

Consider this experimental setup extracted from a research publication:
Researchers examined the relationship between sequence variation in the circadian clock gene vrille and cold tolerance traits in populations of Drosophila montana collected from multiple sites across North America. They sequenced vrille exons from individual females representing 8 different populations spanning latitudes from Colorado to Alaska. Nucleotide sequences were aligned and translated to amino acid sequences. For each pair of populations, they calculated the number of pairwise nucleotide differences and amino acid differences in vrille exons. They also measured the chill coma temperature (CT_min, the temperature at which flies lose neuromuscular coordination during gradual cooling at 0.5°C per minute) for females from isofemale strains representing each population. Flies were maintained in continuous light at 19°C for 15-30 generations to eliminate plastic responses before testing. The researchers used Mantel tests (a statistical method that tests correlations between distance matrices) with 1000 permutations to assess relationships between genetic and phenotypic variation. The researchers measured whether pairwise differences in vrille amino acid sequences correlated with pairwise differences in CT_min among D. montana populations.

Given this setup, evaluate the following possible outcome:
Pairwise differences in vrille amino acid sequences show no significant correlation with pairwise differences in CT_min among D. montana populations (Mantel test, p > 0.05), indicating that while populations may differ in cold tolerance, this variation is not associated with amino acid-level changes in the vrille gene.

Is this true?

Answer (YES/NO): NO